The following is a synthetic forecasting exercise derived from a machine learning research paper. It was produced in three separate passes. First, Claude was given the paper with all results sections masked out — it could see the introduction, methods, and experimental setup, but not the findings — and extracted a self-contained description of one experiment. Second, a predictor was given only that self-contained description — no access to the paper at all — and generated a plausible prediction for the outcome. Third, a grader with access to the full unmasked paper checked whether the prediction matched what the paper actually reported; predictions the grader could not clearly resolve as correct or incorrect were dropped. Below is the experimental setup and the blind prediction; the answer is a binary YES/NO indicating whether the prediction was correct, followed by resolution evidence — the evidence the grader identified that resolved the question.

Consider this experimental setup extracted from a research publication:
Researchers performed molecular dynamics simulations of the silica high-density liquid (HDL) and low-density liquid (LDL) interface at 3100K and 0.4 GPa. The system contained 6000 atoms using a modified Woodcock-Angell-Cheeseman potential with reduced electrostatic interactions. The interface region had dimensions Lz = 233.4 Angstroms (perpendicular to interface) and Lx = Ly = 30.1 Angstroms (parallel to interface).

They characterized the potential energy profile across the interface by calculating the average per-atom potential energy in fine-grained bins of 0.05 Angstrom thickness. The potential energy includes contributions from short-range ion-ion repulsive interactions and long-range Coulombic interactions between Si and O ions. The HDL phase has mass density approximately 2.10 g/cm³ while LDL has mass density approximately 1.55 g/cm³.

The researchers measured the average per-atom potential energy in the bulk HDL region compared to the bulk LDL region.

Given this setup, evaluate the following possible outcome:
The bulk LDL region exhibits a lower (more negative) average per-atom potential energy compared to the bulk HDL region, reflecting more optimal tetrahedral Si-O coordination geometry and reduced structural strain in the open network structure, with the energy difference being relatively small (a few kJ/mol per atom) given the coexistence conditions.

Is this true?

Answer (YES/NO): YES